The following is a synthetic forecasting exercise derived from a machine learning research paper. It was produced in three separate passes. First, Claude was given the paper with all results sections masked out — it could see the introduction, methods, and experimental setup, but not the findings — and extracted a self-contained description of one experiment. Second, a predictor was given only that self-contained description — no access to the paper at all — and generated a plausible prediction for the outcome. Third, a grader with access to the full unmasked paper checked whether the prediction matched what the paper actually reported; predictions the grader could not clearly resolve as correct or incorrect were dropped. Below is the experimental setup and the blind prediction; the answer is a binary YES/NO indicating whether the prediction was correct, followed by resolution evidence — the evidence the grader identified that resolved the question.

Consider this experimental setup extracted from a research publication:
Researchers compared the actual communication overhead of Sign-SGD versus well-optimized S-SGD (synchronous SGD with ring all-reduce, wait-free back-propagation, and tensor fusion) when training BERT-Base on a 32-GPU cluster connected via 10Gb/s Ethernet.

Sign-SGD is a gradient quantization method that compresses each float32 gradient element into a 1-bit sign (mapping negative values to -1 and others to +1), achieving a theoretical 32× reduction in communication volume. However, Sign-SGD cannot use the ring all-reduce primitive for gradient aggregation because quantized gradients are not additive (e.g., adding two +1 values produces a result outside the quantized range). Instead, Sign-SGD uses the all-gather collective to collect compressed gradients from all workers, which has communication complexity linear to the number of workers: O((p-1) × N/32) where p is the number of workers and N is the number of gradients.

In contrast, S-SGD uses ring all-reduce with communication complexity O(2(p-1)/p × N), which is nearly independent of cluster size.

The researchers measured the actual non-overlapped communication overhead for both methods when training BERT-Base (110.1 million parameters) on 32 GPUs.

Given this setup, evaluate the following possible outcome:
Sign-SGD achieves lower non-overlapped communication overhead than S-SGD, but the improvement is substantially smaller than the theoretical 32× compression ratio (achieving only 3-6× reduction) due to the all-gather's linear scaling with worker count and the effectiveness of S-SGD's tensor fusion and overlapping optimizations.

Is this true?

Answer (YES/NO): NO